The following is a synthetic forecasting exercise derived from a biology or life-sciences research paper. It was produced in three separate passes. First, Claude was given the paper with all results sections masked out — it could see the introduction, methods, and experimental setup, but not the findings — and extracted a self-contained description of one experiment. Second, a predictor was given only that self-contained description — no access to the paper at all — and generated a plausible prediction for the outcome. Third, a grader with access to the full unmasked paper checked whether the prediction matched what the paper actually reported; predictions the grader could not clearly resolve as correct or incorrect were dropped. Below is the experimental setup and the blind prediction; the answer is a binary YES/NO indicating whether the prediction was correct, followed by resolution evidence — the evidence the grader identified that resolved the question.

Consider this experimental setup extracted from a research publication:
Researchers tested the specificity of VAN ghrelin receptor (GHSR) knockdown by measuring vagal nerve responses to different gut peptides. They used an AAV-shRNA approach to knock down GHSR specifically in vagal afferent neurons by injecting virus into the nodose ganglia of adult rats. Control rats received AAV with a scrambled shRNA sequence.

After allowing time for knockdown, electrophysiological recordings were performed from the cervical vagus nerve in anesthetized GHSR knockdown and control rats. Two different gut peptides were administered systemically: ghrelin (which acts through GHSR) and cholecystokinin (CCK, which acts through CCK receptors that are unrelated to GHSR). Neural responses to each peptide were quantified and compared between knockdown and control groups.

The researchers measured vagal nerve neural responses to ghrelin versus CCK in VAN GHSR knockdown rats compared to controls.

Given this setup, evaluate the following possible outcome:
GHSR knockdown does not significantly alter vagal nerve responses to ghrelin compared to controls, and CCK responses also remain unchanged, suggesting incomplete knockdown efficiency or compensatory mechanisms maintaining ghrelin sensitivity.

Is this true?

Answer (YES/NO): NO